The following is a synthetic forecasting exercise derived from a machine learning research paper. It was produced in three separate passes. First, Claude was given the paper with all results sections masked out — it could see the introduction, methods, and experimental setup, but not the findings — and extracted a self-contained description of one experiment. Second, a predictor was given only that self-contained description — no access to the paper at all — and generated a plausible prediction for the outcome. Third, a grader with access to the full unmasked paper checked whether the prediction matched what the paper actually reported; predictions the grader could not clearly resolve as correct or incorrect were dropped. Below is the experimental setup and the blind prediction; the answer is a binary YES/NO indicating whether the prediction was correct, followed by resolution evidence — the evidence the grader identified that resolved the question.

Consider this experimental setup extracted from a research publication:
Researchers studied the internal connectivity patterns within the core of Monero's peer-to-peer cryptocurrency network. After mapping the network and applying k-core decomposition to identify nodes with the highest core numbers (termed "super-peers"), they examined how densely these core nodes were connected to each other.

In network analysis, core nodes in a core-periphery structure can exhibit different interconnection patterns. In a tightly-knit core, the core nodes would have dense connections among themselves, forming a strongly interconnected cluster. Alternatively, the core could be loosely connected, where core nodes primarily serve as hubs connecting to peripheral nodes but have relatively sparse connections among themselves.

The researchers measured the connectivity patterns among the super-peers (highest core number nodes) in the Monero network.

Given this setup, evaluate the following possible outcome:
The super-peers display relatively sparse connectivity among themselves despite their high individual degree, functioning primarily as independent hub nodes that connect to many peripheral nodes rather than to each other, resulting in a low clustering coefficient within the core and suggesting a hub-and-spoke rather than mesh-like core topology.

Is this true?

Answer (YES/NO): YES